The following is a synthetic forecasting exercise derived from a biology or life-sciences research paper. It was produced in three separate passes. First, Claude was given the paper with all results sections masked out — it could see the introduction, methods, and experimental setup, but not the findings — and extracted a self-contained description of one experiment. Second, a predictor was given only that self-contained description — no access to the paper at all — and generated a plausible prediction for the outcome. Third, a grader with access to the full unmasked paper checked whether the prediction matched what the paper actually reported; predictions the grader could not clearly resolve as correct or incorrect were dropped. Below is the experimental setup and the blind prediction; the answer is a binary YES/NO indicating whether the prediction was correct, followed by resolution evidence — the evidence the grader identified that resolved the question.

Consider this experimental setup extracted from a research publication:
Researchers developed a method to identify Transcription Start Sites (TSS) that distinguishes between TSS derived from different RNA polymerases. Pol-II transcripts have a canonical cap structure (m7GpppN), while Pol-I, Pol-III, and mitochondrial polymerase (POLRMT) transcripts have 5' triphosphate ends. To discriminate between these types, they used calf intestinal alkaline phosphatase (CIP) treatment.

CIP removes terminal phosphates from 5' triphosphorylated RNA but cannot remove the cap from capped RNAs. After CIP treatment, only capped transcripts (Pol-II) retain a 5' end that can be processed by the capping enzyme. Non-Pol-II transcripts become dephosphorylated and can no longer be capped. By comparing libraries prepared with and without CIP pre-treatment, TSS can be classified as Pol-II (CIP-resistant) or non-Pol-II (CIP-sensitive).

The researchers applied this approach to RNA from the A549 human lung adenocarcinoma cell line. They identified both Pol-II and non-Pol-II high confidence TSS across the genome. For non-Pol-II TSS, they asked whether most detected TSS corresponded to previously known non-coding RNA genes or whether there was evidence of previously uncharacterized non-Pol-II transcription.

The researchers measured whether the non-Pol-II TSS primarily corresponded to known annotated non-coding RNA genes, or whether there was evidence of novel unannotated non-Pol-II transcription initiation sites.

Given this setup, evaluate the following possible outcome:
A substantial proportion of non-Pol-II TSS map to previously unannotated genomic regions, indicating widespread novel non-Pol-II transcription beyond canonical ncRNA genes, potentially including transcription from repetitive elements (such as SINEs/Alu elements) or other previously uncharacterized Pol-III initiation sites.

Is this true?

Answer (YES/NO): YES